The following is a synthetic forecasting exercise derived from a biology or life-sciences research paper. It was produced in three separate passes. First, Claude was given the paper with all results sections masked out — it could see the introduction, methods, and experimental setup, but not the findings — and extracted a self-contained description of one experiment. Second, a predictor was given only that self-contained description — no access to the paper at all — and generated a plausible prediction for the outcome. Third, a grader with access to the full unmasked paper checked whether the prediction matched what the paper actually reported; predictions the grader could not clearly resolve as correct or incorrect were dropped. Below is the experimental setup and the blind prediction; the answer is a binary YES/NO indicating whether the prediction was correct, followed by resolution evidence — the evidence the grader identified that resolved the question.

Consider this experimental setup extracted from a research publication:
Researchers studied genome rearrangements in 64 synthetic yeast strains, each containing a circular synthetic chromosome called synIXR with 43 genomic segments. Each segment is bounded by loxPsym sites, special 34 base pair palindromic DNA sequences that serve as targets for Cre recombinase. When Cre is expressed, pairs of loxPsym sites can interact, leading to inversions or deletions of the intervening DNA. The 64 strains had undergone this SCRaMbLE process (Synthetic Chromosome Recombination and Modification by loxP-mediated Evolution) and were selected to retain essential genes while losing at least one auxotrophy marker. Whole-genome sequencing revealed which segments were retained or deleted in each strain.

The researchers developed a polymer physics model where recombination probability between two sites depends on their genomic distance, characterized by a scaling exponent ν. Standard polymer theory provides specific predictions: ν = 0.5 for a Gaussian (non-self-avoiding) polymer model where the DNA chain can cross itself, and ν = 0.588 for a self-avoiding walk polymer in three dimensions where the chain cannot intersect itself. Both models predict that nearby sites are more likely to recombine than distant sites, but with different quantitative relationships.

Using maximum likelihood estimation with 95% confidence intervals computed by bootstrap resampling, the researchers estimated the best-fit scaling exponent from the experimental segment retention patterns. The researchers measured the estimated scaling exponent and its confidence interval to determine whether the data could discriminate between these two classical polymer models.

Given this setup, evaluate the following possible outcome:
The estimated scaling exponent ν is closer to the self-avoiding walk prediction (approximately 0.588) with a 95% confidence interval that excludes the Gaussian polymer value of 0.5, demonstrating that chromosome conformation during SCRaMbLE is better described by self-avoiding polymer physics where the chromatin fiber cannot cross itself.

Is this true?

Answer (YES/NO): NO